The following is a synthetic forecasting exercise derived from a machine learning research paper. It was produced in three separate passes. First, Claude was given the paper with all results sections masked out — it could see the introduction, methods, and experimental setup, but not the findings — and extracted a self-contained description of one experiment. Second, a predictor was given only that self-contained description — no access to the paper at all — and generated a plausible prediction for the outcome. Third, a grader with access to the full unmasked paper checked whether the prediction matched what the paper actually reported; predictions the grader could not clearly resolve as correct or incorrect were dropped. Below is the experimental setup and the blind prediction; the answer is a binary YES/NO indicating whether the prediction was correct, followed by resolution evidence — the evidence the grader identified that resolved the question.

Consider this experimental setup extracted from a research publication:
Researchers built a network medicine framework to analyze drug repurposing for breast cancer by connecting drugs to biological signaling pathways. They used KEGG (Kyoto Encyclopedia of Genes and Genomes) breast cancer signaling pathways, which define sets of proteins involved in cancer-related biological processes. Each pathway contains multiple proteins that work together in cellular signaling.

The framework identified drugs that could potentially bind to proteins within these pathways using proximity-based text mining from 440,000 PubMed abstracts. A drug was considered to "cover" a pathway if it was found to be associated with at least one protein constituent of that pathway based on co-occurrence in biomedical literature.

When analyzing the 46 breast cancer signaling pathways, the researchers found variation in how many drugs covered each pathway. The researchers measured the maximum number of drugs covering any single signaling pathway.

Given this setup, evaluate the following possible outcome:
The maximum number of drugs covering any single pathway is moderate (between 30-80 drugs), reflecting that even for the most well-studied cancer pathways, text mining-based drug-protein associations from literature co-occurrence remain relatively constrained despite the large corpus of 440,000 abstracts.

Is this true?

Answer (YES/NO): NO